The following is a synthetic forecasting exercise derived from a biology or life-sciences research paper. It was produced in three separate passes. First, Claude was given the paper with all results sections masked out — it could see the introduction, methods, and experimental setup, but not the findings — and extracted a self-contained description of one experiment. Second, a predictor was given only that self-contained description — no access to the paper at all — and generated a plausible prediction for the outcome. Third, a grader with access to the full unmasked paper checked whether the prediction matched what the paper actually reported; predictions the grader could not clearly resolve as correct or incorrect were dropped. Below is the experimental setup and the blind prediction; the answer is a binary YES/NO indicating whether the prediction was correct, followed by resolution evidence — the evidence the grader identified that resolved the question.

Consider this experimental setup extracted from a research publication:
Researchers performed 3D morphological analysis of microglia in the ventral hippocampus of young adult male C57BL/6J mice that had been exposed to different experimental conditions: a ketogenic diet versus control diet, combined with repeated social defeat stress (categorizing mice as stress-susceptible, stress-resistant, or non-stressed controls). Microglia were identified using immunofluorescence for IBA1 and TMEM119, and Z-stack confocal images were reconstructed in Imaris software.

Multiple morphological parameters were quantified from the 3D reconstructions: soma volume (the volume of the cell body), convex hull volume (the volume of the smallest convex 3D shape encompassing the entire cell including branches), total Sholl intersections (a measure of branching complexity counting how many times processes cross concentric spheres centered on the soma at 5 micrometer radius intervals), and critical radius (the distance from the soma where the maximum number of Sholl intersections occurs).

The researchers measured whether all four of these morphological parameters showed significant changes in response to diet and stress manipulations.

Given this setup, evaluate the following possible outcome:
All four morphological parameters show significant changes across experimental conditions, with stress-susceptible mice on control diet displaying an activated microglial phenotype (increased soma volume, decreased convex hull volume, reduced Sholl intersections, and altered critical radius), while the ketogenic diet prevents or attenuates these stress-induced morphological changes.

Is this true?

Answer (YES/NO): NO